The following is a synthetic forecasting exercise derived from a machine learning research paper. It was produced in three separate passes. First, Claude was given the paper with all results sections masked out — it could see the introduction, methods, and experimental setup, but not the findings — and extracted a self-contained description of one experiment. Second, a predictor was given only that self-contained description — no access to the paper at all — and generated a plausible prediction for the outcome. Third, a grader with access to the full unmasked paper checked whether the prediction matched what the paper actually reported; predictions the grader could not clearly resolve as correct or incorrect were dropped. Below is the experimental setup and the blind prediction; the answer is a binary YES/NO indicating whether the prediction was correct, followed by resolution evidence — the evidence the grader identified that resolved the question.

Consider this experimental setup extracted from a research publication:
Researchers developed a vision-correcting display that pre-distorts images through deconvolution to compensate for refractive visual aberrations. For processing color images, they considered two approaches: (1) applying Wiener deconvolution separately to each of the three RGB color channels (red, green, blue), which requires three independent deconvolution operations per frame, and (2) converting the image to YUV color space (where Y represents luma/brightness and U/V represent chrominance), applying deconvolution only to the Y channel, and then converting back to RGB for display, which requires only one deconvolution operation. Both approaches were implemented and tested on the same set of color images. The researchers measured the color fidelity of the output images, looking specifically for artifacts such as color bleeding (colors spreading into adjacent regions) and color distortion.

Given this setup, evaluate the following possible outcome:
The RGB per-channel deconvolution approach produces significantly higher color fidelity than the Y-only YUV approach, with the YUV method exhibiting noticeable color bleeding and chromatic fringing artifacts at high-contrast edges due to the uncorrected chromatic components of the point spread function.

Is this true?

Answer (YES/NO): NO